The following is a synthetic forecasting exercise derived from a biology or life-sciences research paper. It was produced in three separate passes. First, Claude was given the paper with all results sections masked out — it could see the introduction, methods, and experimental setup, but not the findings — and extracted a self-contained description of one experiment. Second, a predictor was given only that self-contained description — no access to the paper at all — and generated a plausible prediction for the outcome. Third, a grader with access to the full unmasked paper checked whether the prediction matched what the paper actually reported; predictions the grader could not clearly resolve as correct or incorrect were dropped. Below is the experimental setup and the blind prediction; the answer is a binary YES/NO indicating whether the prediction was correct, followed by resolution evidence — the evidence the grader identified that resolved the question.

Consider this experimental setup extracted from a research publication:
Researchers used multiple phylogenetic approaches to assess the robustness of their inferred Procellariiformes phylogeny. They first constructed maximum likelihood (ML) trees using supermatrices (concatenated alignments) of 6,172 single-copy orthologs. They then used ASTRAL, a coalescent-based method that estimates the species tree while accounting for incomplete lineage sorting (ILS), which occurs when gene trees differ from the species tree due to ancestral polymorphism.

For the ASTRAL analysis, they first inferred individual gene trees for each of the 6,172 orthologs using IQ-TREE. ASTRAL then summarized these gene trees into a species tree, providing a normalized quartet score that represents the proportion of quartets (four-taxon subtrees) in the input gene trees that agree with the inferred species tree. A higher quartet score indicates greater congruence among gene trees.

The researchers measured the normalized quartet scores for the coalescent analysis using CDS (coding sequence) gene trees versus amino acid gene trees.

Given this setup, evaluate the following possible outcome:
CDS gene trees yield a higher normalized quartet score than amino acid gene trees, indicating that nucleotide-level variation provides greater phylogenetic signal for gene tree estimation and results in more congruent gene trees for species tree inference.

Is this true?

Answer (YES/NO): YES